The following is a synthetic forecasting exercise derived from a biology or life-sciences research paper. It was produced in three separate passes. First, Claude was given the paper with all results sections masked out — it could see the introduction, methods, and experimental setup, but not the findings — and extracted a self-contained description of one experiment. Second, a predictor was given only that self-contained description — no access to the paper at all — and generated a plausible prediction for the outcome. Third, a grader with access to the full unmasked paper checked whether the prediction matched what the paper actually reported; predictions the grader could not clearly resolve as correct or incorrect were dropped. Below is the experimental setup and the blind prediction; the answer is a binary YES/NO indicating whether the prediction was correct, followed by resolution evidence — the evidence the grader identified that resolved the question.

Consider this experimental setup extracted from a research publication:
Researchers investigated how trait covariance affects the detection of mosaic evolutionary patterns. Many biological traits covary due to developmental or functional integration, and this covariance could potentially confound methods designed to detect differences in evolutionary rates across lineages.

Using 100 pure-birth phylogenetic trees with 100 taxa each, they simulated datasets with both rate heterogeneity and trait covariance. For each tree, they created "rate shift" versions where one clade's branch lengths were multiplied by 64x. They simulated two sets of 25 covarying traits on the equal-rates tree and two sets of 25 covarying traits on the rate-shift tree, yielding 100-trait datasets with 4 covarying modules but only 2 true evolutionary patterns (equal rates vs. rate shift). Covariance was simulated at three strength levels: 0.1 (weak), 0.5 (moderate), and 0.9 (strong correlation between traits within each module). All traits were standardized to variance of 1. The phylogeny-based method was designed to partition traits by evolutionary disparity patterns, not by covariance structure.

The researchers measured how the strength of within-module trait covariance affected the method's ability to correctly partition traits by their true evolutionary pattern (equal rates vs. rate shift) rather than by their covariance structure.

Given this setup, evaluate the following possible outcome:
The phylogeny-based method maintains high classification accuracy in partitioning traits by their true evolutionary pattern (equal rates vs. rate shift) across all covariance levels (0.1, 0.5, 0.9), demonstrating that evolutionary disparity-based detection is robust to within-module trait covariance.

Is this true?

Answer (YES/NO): NO